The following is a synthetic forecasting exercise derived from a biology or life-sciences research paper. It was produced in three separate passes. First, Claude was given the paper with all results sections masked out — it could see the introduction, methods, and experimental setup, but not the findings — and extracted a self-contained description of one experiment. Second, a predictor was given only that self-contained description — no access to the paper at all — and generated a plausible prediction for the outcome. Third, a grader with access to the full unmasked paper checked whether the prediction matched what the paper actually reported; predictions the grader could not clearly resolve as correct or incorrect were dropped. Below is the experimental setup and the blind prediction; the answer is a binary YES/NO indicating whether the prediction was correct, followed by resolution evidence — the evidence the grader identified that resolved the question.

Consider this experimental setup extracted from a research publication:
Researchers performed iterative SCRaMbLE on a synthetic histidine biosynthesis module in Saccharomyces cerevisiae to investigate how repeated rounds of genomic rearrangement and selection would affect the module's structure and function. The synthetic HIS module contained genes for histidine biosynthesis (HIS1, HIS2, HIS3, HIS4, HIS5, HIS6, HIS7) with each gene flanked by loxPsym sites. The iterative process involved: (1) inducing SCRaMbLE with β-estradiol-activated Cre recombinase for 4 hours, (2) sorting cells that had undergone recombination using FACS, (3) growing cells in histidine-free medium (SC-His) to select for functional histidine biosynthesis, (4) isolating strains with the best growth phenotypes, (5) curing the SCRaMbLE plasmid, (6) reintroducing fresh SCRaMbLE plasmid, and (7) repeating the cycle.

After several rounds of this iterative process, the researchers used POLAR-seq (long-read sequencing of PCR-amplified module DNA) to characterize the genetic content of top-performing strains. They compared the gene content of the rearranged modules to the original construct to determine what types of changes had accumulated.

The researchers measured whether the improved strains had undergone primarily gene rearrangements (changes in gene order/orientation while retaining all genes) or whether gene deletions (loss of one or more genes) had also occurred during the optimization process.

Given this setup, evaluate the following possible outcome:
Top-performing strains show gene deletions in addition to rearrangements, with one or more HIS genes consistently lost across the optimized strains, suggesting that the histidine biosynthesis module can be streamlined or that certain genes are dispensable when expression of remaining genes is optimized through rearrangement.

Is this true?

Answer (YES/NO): NO